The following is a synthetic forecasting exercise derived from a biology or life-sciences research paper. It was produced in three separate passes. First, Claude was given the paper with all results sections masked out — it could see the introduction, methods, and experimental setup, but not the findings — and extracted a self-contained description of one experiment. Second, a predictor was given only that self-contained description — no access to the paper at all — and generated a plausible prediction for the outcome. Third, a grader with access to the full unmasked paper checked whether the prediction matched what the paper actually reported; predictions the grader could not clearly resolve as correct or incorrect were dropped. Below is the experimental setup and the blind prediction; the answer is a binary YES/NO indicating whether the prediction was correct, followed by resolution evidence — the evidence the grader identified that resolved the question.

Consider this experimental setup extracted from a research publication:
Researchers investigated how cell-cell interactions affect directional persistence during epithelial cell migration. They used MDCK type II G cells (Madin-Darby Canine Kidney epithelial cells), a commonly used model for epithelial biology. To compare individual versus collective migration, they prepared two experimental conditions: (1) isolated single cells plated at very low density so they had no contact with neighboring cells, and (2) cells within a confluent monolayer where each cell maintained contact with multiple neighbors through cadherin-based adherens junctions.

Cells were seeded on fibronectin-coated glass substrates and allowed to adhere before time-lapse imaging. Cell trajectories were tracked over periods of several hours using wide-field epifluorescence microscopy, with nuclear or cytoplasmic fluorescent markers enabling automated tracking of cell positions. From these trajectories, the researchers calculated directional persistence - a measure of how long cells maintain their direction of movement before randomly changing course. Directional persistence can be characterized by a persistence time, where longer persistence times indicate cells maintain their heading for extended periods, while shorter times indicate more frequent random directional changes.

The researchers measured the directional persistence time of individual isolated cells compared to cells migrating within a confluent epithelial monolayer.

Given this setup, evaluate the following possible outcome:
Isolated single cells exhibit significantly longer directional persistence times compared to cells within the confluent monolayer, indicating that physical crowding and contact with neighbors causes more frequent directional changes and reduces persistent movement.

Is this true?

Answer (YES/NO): NO